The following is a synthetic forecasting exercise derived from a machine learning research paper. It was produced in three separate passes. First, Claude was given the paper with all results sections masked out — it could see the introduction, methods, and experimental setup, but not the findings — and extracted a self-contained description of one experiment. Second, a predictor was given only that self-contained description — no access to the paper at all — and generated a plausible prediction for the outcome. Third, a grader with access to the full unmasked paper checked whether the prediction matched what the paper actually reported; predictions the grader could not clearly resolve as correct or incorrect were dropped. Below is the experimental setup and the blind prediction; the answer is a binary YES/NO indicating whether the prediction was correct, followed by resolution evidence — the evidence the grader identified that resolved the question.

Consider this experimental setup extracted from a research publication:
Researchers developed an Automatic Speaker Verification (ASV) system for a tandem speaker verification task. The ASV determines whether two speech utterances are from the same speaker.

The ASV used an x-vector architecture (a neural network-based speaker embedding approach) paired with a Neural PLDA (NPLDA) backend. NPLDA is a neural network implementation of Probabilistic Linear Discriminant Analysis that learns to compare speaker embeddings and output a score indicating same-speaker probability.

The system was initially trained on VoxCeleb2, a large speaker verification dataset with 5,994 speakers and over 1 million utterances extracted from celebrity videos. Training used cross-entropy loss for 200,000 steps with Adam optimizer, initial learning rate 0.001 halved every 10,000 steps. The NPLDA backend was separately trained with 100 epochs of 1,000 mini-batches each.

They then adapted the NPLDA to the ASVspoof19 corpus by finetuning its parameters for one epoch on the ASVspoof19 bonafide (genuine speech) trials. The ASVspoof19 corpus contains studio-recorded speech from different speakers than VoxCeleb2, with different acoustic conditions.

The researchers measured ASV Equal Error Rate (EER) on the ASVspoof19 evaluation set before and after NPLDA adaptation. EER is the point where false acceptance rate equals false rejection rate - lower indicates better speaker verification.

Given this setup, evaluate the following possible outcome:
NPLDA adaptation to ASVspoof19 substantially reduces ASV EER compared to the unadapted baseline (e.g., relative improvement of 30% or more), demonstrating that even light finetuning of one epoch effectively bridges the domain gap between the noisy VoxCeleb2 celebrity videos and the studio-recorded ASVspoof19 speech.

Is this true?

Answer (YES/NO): YES